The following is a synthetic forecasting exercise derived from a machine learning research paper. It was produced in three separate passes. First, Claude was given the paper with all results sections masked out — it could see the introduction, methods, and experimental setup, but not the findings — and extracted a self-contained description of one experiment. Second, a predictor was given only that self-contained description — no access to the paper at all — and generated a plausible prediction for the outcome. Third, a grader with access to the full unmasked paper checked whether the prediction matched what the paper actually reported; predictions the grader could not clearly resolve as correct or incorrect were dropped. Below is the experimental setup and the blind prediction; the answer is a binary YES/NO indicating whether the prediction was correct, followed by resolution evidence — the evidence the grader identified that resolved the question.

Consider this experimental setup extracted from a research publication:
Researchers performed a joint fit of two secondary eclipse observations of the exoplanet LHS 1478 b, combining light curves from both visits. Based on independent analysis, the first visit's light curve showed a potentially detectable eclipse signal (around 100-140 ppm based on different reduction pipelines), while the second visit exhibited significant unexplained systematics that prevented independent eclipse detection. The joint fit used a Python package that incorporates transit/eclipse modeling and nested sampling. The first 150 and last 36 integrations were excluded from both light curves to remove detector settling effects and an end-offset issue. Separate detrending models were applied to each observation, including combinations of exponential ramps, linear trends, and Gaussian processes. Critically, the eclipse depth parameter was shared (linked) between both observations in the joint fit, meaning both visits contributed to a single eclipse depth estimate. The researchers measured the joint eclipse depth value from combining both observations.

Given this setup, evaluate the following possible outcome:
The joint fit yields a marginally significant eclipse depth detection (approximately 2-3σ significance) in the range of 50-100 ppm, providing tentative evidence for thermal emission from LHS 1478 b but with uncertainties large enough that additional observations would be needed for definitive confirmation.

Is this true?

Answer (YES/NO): NO